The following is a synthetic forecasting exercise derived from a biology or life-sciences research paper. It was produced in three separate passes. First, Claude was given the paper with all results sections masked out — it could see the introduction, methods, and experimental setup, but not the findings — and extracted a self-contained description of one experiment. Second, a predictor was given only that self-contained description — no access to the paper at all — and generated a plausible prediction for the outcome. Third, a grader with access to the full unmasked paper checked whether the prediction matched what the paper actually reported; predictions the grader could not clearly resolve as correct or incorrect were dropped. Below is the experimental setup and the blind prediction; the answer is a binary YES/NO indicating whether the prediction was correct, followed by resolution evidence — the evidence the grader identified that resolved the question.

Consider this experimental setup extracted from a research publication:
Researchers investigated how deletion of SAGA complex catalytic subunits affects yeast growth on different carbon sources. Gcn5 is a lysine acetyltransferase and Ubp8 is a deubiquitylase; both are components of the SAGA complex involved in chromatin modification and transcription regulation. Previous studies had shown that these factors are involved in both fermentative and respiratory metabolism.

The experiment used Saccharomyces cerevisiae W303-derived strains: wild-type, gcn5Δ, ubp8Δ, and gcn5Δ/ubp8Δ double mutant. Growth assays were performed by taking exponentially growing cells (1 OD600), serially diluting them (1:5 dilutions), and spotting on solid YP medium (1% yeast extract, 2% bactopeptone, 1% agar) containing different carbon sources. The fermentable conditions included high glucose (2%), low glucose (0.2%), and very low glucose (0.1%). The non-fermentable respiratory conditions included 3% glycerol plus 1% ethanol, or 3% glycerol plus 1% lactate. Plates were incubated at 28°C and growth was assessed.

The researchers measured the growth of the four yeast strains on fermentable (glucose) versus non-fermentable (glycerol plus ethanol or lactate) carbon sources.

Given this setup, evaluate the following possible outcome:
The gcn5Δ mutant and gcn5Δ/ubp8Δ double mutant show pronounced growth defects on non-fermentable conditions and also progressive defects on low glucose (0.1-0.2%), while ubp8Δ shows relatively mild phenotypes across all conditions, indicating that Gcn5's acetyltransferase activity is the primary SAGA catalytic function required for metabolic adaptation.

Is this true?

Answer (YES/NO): NO